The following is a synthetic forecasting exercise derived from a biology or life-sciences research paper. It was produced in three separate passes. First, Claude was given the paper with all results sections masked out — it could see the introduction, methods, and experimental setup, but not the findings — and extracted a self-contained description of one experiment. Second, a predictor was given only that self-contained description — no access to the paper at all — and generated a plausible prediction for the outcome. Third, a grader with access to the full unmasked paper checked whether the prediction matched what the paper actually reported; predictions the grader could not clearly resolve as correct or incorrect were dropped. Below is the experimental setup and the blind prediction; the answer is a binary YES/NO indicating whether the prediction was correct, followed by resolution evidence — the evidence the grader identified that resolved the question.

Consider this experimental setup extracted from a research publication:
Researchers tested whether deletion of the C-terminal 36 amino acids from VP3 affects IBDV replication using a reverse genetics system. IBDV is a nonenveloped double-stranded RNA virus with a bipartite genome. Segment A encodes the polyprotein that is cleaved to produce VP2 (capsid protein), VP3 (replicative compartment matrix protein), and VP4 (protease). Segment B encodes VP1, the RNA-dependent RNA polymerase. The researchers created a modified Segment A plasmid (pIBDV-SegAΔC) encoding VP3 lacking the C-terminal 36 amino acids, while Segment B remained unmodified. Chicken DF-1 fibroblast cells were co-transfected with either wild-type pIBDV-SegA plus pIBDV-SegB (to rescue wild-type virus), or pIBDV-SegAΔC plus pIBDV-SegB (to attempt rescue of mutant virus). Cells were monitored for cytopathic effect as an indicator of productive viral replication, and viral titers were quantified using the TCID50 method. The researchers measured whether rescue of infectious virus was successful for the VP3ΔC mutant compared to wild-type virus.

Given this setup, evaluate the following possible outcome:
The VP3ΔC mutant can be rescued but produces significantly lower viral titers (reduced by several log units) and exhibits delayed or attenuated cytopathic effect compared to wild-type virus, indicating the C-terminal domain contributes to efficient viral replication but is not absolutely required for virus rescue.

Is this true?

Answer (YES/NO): NO